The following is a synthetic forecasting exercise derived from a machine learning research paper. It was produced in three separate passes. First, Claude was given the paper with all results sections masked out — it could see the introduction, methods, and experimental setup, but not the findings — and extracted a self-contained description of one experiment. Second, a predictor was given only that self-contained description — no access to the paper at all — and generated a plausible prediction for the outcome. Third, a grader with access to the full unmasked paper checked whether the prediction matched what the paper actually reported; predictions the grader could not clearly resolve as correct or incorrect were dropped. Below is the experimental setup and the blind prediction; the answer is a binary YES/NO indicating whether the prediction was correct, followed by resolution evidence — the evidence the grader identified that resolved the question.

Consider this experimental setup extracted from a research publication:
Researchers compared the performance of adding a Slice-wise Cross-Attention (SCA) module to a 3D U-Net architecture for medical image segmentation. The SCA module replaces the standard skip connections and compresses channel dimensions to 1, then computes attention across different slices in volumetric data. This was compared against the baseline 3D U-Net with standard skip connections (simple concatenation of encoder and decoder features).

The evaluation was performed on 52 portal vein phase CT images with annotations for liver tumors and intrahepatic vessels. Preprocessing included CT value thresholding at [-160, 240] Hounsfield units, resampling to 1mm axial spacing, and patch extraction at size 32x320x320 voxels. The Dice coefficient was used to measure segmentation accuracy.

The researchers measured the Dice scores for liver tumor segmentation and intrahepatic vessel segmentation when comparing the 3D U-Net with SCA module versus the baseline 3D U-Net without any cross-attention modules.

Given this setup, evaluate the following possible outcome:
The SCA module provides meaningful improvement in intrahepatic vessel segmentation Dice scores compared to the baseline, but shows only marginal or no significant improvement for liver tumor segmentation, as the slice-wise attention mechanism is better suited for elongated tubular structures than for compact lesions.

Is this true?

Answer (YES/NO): NO